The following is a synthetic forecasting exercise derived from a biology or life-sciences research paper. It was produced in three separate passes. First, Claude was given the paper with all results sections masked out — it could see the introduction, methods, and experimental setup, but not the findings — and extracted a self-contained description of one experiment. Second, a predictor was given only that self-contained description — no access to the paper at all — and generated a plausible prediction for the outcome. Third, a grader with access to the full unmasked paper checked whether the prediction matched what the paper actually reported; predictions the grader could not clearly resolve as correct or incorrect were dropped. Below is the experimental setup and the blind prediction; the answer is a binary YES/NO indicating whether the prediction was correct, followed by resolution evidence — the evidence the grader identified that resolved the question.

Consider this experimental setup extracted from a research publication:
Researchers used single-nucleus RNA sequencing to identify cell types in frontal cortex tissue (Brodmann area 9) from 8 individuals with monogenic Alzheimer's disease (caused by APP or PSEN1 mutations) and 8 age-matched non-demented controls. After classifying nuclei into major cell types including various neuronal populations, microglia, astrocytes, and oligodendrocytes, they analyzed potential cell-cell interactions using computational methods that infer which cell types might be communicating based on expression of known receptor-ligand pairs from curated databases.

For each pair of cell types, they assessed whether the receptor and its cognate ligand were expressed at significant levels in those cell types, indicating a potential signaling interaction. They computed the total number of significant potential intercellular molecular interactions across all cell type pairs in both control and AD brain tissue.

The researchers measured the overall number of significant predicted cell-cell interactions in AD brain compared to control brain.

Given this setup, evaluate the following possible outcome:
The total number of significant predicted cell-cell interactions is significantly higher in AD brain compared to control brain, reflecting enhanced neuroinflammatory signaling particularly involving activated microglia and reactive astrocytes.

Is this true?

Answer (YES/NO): NO